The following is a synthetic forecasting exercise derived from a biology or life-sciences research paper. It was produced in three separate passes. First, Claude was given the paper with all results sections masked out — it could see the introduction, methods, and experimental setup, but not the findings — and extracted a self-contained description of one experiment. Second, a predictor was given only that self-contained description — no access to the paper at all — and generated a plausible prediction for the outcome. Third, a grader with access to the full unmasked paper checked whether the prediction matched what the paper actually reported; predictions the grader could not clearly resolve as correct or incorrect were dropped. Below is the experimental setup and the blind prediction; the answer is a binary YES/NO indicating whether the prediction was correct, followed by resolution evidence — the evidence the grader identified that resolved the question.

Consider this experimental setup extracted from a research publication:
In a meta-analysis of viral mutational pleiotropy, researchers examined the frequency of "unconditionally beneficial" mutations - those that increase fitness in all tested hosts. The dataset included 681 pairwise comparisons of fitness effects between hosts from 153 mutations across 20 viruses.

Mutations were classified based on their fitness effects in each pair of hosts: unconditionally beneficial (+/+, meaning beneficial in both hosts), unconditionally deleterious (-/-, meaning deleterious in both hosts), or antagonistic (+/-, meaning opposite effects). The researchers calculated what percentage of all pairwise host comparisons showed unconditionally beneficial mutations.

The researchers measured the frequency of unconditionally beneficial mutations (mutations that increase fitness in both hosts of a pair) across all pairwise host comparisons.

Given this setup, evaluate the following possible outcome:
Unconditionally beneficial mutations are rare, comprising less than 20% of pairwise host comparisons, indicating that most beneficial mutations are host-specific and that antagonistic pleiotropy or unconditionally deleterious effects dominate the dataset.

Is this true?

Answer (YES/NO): YES